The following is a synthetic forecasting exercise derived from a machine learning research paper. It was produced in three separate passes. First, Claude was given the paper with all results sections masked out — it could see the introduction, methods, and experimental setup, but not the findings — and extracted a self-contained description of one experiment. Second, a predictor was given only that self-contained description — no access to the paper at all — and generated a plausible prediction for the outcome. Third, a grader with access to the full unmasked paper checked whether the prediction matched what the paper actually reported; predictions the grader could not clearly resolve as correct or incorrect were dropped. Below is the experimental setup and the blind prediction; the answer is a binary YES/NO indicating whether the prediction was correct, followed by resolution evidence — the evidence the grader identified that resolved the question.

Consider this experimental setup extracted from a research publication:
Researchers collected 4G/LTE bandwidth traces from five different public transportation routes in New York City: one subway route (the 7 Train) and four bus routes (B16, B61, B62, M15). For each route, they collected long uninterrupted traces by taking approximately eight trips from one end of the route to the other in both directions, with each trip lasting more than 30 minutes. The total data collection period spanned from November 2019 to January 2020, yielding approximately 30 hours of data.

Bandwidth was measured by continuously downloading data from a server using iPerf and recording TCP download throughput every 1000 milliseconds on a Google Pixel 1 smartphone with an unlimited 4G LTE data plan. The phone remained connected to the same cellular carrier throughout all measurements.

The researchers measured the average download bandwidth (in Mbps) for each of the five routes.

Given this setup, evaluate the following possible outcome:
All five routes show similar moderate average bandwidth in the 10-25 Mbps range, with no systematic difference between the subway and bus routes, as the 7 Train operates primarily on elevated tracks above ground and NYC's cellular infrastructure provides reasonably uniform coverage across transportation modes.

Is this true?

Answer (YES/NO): NO